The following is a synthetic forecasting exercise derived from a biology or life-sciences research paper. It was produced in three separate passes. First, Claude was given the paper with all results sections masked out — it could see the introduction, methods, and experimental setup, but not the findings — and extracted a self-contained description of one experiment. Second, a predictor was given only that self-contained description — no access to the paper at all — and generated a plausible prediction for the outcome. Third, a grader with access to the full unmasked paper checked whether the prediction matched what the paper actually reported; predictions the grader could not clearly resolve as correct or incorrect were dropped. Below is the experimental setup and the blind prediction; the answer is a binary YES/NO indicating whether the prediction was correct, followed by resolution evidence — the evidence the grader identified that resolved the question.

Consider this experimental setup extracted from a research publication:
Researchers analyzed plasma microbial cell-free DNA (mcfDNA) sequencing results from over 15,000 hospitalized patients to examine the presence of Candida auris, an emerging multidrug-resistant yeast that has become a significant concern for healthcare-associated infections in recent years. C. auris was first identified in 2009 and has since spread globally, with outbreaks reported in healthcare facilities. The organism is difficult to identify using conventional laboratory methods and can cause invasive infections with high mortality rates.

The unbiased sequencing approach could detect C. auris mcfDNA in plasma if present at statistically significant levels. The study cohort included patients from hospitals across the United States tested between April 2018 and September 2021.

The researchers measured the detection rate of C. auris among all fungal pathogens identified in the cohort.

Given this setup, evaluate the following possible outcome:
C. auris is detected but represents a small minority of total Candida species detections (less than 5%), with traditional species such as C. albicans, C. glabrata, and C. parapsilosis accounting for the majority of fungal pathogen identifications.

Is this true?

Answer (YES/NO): NO